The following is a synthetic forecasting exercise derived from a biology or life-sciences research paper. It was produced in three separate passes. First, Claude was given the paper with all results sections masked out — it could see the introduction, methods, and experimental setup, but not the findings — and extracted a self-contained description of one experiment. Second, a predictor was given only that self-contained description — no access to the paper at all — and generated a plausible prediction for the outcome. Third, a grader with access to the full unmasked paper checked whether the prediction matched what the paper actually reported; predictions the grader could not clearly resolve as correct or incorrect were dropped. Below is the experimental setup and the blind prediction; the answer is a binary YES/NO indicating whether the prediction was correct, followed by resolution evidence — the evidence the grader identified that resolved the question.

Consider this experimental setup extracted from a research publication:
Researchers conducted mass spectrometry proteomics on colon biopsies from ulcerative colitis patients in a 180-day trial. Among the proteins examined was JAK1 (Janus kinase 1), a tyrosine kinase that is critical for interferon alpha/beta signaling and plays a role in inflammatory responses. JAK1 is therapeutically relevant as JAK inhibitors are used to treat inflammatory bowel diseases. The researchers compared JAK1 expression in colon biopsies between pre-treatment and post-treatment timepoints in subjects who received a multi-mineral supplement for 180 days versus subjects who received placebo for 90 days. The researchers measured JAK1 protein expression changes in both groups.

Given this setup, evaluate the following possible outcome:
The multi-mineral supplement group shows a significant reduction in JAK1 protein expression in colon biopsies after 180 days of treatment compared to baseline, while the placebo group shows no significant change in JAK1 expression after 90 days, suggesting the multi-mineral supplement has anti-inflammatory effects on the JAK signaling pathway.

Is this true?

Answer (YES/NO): NO